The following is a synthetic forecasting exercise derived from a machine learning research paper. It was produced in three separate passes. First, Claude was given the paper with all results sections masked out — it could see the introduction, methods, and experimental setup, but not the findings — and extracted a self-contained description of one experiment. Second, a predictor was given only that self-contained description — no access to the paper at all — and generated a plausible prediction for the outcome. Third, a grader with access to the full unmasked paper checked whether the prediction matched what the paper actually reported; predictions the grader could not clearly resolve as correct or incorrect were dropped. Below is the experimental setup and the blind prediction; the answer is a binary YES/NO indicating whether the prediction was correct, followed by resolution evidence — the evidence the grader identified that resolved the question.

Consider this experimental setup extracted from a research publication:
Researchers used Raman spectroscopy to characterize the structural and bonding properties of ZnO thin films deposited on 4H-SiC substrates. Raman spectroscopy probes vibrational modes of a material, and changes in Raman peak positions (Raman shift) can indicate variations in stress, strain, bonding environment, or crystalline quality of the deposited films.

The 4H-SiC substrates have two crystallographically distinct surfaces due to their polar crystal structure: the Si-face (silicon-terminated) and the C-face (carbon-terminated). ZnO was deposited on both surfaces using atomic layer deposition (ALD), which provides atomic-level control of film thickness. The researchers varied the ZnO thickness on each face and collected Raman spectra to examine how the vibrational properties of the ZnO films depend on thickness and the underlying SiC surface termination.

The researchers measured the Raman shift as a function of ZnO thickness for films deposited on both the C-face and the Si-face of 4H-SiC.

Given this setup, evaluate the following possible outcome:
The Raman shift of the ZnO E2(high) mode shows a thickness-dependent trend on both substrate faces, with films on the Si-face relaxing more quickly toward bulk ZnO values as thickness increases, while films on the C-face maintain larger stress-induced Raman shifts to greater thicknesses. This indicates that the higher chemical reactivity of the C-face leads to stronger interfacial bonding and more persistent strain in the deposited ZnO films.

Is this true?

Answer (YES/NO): NO